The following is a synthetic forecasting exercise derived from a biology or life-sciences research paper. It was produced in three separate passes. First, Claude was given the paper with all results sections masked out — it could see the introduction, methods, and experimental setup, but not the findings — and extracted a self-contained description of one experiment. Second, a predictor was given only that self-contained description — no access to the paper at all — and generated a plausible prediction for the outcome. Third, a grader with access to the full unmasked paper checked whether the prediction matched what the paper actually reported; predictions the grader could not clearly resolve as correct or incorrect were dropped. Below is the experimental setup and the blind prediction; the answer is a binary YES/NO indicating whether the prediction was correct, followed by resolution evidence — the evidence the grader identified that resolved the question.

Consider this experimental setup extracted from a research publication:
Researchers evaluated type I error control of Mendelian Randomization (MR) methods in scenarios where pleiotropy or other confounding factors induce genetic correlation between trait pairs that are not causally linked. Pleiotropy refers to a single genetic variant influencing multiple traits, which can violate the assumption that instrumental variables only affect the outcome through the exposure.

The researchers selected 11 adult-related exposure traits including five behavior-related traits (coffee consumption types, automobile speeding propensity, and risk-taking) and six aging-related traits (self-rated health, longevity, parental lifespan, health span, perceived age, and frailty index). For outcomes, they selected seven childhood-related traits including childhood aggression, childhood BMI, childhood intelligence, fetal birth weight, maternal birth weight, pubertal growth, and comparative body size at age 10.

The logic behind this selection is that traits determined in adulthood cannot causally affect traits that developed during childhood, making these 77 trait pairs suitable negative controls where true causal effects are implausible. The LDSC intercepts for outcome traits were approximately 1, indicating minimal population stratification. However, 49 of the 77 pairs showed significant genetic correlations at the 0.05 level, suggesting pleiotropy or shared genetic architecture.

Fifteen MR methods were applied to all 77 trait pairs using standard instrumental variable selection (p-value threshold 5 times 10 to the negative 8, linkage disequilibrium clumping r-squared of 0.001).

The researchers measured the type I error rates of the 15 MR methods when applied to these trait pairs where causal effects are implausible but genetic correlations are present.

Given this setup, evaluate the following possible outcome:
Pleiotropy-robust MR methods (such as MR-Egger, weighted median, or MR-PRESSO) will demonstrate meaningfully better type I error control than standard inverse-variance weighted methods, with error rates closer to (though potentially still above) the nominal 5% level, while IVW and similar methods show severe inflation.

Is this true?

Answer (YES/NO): NO